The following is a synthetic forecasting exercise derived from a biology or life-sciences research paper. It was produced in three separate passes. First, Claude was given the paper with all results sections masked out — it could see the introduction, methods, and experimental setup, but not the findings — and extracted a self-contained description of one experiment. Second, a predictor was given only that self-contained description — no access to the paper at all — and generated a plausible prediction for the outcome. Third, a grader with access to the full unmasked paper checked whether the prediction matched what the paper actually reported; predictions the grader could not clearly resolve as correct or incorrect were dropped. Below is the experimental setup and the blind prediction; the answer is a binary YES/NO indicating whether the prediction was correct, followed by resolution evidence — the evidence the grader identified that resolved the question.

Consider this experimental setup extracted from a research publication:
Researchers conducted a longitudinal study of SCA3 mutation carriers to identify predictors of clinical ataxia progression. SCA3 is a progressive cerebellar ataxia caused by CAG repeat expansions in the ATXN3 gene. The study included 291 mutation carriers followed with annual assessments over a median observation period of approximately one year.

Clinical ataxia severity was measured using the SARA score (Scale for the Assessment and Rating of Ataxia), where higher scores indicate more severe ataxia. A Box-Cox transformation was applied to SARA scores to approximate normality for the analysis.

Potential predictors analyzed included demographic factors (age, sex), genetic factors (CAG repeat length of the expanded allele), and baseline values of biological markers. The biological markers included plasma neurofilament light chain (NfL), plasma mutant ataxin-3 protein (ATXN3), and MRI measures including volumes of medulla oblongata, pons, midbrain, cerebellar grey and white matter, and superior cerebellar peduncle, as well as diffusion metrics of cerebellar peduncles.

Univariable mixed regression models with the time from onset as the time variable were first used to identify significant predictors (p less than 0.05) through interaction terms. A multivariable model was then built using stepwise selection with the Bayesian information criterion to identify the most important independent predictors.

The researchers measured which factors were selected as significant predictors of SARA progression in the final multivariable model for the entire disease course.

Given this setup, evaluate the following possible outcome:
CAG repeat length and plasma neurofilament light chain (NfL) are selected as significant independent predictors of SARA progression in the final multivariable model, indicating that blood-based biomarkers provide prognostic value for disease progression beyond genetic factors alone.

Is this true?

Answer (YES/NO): NO